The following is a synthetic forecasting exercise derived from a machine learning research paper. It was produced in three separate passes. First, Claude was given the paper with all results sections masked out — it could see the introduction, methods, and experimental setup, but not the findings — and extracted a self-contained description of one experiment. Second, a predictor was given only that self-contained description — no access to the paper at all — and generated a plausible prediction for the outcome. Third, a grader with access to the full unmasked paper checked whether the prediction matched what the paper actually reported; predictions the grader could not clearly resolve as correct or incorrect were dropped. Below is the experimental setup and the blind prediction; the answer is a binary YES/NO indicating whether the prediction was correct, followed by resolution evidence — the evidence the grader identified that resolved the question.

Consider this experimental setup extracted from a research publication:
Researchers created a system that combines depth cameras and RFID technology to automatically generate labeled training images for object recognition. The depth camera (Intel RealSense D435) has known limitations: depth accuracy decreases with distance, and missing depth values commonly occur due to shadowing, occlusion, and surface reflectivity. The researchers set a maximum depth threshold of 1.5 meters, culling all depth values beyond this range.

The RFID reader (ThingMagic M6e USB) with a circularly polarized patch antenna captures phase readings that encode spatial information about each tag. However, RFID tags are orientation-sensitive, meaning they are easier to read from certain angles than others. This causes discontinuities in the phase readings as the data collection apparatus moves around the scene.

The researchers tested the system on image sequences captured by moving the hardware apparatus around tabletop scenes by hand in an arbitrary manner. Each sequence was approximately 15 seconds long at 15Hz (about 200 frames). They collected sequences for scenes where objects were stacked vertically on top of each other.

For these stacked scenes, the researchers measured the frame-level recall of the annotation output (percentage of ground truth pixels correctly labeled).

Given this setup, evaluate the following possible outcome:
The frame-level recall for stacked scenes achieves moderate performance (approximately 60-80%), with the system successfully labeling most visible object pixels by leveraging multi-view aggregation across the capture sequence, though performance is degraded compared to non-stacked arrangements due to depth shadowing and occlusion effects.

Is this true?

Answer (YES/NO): YES